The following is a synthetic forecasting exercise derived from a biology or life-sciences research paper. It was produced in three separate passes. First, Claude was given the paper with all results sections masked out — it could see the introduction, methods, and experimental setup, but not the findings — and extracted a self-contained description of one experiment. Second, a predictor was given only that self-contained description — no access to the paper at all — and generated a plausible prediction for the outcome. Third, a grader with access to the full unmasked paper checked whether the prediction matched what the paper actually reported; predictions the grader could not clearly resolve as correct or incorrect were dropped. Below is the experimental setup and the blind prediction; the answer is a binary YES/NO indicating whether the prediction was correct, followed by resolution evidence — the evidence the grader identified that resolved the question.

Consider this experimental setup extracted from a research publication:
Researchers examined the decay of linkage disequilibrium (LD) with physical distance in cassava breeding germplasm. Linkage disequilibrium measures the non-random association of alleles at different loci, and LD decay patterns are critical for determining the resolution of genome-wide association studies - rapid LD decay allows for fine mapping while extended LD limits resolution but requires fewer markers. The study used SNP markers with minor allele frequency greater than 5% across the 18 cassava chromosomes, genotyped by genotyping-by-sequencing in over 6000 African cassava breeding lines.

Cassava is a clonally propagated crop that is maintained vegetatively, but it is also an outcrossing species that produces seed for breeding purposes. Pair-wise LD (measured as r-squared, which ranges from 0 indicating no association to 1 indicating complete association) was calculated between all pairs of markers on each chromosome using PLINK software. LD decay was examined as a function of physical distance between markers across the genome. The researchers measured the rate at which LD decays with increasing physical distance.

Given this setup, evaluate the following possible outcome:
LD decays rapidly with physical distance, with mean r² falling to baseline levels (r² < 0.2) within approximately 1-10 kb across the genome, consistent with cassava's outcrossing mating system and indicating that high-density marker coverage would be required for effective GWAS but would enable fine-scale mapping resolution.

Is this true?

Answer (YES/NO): NO